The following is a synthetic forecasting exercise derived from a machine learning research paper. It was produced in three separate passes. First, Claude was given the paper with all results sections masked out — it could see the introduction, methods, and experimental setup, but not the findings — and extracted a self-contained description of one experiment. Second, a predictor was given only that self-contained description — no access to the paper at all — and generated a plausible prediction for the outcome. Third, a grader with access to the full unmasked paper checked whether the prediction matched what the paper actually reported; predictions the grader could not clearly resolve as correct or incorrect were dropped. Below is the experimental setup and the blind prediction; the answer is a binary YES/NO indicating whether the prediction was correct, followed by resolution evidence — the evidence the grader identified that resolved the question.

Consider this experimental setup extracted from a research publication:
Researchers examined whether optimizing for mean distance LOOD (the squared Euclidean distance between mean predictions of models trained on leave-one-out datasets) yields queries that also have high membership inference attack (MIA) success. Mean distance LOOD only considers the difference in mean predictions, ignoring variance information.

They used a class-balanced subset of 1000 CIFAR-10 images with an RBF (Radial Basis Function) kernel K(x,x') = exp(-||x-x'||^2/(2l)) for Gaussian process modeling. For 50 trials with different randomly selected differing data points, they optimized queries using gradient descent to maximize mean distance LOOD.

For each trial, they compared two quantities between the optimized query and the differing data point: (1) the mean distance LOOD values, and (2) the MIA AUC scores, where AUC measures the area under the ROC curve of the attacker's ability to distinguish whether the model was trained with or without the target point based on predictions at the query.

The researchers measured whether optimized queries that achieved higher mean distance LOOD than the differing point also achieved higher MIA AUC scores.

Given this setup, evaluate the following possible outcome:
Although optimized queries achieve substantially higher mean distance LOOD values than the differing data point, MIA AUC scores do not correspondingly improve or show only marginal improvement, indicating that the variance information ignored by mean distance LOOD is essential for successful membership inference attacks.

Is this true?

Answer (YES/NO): YES